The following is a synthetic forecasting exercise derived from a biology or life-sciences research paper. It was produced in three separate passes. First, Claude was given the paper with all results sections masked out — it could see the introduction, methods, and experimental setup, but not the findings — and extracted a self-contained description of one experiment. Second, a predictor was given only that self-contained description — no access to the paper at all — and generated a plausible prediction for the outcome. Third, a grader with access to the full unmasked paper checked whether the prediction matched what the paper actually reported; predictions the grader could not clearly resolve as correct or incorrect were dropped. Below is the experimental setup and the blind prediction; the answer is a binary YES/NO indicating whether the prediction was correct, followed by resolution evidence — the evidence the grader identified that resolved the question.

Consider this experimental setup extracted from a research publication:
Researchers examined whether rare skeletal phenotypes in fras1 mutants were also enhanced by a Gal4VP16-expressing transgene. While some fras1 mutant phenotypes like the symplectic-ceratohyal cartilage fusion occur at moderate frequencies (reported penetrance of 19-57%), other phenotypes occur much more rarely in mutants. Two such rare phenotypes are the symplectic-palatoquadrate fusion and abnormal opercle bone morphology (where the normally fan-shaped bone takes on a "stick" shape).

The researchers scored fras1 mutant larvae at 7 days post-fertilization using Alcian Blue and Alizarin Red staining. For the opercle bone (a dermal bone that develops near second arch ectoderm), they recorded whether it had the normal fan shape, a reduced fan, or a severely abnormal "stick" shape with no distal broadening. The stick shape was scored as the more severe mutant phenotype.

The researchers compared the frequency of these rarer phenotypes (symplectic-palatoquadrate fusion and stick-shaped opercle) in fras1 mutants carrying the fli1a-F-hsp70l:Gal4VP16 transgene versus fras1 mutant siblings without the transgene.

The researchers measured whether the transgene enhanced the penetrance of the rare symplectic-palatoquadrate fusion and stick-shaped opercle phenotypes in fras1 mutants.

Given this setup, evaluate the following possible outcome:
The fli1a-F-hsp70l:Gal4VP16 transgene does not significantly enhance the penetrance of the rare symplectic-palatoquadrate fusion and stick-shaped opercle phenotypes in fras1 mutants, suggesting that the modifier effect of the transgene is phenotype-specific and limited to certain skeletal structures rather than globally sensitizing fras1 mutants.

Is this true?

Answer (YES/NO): NO